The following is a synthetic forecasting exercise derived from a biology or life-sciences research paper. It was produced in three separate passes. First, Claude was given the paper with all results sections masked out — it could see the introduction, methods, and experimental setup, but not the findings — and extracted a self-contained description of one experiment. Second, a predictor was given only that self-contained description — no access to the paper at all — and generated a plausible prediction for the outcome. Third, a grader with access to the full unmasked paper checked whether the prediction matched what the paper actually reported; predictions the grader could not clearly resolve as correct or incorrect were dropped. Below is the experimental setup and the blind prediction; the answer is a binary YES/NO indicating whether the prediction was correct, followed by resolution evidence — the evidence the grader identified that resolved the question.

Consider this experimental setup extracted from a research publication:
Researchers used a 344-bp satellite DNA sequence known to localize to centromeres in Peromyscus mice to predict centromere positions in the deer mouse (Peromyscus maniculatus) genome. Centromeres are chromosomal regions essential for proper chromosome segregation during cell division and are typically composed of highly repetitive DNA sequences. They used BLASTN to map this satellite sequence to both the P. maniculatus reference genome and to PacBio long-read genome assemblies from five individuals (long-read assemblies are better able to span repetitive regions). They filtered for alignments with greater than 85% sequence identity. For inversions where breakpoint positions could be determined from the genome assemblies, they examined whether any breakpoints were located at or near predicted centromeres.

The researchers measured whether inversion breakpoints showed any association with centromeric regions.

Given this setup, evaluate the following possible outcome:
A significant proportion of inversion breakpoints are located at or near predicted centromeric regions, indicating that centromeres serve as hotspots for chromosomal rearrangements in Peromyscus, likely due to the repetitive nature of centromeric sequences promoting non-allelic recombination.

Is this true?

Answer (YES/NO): YES